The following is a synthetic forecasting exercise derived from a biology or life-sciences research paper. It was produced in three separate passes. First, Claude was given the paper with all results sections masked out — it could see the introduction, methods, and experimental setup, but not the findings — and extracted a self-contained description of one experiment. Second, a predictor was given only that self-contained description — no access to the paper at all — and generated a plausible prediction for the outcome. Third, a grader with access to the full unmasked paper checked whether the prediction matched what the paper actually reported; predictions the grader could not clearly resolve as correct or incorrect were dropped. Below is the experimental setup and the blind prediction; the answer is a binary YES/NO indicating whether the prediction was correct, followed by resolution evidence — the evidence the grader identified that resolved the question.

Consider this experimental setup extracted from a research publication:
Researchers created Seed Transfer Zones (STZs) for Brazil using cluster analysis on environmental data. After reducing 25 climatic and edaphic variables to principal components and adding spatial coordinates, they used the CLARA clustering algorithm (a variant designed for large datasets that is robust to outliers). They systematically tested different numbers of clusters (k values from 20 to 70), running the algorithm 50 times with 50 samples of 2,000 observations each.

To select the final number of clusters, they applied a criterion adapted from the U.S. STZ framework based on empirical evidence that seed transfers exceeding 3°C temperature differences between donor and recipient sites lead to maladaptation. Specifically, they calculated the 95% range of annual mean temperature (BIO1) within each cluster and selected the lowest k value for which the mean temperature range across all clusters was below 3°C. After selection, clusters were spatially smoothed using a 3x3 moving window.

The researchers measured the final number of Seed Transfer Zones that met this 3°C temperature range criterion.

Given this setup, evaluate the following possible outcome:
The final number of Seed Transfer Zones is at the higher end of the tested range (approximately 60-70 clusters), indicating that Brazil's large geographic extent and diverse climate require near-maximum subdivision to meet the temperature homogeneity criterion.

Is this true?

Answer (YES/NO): NO